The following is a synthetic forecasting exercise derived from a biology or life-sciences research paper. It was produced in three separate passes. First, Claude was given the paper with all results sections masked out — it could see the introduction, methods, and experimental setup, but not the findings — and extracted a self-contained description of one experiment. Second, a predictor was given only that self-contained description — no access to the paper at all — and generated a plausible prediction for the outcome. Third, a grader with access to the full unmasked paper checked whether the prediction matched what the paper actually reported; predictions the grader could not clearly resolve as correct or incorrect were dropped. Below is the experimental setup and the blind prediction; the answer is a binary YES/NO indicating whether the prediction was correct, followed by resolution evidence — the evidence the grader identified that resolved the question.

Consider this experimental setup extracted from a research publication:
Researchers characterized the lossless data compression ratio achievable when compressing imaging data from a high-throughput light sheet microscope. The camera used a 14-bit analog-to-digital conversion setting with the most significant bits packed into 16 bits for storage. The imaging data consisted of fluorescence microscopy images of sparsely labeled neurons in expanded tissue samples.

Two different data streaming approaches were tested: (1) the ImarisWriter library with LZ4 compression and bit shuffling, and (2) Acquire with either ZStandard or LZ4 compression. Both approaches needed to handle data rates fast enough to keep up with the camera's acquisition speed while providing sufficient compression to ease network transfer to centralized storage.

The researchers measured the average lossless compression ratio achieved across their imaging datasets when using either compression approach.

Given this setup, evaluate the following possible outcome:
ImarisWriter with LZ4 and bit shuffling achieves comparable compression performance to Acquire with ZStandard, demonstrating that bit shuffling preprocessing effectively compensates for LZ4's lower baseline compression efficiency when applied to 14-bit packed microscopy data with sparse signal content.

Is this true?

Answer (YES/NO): NO